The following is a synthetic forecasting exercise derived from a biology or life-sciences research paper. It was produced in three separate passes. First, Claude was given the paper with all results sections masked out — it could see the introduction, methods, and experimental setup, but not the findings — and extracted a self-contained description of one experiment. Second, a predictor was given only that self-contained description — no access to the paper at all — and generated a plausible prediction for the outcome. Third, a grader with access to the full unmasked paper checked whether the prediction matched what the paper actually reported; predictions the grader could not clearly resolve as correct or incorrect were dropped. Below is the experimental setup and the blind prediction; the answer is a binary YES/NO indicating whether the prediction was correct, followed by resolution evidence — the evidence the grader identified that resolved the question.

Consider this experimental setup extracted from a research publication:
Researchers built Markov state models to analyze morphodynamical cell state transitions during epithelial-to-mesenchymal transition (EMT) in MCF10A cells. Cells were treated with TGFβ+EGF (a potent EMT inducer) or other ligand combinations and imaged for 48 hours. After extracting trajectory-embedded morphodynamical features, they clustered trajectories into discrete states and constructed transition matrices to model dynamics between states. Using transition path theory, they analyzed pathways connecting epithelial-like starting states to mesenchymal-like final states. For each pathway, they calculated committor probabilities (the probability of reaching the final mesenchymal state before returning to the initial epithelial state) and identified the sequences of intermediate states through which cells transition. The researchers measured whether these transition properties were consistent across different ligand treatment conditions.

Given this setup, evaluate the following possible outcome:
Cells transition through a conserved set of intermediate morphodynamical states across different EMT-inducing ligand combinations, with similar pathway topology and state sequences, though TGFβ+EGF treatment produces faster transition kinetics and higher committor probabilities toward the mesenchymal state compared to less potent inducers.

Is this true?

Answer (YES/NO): NO